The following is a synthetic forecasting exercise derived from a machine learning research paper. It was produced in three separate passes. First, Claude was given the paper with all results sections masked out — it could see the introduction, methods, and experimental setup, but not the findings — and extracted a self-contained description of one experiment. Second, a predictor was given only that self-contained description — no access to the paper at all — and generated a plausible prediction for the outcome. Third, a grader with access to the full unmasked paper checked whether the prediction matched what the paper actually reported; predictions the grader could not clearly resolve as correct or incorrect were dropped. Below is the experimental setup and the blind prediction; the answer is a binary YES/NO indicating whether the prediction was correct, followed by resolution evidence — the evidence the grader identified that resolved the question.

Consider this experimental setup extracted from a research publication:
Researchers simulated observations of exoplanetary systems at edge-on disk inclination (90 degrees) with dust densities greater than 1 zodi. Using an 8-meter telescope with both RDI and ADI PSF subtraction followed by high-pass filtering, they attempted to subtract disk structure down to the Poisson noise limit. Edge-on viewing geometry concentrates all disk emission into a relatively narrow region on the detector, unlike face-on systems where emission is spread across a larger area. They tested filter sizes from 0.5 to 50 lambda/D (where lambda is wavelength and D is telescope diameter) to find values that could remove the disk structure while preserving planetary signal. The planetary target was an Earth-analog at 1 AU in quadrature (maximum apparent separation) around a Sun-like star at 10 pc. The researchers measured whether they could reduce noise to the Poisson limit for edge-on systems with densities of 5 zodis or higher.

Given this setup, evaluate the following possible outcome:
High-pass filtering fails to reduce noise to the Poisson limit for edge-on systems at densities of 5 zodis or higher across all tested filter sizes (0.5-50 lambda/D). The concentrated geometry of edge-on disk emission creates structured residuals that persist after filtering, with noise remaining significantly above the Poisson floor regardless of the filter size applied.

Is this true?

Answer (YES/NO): YES